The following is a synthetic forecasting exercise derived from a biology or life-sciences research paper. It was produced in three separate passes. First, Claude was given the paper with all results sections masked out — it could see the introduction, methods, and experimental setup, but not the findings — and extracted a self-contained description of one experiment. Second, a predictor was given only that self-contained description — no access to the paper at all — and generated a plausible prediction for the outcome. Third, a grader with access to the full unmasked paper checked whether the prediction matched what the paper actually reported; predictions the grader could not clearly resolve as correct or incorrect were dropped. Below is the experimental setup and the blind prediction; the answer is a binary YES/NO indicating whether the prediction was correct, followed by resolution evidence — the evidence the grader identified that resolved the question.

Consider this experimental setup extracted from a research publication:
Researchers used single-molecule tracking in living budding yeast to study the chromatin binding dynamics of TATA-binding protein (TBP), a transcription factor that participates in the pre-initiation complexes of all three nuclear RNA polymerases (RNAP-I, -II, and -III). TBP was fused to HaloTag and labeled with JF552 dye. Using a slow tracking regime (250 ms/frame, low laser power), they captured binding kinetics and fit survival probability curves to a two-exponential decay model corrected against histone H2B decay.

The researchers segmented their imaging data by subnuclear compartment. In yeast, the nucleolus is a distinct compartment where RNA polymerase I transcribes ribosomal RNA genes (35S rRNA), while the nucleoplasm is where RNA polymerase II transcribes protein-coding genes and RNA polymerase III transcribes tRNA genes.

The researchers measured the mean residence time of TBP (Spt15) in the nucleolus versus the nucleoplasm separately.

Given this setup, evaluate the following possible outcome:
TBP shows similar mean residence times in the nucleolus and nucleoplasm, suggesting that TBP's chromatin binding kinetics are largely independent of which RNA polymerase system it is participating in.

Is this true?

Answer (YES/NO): NO